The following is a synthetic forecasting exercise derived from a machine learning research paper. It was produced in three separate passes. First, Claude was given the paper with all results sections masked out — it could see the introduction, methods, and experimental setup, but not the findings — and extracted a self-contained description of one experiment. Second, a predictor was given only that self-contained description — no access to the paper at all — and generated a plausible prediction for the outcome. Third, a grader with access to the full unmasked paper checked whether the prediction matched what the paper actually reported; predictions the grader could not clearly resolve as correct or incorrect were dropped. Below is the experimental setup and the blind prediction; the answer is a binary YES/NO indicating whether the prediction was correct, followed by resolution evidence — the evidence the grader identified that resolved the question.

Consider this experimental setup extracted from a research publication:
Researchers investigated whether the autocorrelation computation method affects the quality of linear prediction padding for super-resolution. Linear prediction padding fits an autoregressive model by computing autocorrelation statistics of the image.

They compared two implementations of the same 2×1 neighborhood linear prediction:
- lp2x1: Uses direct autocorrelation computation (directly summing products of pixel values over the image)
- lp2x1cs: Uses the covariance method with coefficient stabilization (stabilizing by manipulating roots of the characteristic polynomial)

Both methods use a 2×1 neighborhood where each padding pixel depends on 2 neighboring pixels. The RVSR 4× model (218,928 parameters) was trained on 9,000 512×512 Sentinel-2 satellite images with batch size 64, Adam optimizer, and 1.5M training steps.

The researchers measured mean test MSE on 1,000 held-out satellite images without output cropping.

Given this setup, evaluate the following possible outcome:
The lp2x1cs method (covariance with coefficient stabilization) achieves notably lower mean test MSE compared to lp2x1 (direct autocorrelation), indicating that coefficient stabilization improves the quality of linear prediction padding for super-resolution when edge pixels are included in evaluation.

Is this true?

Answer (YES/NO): NO